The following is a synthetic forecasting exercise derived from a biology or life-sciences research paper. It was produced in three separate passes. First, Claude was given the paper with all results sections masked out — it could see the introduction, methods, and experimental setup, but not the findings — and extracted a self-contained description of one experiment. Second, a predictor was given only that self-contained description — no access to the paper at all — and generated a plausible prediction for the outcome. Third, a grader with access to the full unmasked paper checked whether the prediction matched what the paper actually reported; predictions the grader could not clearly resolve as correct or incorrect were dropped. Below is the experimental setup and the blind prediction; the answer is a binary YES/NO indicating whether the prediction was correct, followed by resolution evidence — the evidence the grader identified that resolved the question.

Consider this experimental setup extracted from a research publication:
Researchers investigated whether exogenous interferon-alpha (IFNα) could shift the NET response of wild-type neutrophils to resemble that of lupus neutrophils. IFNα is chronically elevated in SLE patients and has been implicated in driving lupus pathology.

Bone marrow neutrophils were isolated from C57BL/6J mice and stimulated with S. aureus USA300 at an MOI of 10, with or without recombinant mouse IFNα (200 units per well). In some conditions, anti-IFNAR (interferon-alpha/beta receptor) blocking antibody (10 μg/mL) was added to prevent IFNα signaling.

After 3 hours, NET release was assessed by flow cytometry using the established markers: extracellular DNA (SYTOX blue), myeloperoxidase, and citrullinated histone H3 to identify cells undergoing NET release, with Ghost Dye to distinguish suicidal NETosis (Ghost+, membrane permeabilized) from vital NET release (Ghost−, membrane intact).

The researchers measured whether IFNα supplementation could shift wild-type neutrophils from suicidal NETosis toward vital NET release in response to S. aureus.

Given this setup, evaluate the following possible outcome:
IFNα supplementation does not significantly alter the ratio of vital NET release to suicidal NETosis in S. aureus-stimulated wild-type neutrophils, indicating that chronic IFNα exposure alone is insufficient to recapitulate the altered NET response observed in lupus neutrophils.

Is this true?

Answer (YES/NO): NO